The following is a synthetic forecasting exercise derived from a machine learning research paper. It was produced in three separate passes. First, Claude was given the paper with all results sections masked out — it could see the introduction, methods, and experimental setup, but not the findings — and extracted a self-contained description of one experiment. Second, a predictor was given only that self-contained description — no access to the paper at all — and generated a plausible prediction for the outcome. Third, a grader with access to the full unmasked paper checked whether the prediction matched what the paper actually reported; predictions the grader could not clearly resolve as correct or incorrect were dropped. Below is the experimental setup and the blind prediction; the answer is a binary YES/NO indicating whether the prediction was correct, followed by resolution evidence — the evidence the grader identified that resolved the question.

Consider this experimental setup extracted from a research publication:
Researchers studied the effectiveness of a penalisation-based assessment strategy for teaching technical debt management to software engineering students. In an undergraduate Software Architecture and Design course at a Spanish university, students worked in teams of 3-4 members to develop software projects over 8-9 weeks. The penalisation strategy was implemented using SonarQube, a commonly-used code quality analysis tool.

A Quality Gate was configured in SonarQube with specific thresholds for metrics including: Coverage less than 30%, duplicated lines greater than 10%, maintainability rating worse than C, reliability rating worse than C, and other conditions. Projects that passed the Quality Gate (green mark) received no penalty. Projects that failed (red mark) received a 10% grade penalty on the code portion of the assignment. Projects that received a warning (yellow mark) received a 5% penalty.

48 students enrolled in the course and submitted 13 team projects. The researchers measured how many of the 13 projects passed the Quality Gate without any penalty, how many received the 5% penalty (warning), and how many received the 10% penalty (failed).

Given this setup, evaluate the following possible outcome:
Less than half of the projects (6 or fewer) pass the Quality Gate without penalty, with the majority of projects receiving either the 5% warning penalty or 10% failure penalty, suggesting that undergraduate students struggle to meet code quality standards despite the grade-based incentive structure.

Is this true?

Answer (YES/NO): YES